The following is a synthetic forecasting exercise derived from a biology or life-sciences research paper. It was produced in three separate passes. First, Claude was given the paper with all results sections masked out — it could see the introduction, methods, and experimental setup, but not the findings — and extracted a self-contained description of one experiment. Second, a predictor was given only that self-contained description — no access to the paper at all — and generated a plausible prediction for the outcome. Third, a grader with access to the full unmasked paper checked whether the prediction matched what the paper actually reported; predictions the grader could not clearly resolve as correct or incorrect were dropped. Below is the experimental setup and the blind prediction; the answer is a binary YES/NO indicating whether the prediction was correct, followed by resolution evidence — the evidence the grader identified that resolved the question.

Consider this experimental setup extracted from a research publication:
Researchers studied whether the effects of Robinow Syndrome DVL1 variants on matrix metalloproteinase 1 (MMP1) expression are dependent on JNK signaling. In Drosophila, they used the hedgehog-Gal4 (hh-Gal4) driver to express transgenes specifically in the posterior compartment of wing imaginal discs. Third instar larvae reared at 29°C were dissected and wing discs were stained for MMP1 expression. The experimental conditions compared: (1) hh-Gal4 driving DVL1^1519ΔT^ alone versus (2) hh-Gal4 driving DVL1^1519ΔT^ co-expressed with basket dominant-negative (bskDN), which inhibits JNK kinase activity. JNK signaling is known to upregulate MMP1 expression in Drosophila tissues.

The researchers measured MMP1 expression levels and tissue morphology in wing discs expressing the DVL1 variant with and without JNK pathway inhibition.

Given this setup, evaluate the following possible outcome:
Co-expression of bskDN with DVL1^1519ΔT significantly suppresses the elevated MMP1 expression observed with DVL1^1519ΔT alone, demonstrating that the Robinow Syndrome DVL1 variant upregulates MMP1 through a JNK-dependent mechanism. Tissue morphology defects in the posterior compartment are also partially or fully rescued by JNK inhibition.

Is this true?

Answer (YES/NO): YES